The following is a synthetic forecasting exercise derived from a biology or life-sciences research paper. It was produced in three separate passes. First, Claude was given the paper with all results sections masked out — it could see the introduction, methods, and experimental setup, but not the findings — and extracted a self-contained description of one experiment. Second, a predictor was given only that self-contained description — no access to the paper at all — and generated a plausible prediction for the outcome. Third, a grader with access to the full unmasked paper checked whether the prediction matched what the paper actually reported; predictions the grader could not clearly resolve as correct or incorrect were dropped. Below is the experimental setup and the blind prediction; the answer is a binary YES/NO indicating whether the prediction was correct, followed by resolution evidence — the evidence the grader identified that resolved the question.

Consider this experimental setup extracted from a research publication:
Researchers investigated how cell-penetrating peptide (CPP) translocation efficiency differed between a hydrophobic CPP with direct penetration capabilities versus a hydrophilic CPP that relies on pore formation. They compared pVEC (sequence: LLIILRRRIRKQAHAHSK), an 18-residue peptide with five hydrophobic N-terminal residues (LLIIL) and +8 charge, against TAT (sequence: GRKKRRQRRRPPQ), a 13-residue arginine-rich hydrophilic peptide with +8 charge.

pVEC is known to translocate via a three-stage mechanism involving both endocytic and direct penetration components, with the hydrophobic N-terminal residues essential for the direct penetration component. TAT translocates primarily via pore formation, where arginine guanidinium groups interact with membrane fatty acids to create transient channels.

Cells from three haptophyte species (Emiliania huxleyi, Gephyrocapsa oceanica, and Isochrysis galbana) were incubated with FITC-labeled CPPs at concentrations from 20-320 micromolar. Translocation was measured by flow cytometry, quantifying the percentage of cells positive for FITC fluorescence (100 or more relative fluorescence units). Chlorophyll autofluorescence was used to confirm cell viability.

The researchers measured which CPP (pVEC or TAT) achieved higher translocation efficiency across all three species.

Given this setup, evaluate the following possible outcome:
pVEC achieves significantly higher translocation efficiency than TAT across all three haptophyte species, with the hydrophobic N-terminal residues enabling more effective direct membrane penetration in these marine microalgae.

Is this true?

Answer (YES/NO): YES